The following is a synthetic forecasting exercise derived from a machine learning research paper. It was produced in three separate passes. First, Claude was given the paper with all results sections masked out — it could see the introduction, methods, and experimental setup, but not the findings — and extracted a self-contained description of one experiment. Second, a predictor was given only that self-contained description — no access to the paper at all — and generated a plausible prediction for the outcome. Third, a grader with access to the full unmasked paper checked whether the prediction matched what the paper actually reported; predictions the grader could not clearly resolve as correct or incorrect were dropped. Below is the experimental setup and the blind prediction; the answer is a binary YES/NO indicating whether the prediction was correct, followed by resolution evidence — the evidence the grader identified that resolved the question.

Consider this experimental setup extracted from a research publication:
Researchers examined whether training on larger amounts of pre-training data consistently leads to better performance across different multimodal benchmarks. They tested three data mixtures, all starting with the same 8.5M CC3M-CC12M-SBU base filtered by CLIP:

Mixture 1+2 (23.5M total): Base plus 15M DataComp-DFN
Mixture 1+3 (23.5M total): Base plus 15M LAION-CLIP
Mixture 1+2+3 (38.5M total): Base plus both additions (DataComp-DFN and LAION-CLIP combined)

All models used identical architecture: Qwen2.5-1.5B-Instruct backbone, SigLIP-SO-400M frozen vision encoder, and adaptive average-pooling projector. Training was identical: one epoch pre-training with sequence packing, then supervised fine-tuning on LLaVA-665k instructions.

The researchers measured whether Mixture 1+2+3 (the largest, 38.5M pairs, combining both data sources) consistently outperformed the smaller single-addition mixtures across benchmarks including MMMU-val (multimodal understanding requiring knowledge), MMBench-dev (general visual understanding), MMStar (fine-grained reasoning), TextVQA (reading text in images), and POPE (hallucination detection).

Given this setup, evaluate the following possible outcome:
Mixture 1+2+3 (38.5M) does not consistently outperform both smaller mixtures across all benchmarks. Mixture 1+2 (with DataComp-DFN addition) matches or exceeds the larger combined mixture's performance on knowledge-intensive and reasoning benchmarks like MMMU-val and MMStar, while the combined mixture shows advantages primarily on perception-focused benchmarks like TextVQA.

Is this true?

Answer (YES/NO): NO